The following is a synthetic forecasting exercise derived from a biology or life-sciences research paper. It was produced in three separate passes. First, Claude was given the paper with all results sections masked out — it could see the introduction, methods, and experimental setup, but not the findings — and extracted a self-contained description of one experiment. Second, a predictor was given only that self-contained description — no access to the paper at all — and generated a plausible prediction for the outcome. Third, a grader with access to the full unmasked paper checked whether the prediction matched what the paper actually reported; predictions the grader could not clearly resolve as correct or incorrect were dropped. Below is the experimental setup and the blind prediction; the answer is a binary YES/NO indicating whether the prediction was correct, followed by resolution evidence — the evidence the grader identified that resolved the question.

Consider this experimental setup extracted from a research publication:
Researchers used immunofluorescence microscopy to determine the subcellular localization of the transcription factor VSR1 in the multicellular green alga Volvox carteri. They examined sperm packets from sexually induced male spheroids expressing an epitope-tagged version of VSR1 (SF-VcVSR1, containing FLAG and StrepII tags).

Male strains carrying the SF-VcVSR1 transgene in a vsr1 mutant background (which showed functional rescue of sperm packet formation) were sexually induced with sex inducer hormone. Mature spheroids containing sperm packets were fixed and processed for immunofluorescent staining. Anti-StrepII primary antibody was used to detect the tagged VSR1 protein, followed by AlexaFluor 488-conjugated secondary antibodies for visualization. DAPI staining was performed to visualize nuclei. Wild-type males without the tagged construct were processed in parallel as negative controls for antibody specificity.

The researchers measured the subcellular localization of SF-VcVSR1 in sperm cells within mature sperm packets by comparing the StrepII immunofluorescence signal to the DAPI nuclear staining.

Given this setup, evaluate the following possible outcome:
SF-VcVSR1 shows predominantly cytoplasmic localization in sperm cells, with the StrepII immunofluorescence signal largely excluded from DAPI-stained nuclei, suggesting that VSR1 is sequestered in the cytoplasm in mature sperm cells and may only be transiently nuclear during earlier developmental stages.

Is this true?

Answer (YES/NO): NO